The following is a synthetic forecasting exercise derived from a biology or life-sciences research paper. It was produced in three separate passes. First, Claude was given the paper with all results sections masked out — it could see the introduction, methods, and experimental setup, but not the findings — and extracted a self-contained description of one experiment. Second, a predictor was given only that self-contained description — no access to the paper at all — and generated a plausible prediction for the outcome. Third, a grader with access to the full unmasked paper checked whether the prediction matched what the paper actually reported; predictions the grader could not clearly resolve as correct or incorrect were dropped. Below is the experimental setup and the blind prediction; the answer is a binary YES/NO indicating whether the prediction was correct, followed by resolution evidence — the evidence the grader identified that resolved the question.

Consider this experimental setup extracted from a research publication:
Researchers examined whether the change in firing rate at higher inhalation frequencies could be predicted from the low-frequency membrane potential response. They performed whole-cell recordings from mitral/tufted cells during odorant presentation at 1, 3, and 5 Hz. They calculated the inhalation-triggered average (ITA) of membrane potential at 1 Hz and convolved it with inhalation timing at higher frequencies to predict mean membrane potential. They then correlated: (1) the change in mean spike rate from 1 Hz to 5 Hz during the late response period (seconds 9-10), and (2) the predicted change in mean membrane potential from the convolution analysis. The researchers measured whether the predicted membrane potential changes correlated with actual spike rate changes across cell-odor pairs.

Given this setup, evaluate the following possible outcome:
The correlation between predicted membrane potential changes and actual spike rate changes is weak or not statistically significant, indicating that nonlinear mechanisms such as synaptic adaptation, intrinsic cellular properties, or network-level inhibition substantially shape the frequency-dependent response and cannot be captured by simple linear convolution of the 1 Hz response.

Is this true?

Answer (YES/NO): YES